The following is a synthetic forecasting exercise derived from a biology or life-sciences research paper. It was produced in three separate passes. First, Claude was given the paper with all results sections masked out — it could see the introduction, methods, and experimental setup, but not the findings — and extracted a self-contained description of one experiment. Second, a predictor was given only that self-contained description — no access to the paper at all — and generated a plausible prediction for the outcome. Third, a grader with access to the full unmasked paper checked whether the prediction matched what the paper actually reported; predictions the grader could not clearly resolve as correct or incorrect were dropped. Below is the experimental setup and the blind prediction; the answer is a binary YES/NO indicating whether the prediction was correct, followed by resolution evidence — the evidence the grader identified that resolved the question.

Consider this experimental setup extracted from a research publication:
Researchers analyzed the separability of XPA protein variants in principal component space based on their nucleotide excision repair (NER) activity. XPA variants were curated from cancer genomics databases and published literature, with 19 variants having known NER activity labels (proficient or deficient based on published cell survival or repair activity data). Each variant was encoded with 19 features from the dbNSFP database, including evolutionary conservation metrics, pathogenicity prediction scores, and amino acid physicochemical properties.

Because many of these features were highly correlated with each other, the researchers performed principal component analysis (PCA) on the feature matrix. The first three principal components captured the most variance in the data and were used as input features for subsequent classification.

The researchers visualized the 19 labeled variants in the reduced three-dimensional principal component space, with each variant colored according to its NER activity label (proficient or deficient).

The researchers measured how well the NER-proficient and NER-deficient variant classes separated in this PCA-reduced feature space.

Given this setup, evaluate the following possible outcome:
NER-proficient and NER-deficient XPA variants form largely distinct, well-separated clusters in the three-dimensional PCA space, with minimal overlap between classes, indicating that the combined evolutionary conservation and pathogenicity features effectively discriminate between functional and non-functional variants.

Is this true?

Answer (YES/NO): NO